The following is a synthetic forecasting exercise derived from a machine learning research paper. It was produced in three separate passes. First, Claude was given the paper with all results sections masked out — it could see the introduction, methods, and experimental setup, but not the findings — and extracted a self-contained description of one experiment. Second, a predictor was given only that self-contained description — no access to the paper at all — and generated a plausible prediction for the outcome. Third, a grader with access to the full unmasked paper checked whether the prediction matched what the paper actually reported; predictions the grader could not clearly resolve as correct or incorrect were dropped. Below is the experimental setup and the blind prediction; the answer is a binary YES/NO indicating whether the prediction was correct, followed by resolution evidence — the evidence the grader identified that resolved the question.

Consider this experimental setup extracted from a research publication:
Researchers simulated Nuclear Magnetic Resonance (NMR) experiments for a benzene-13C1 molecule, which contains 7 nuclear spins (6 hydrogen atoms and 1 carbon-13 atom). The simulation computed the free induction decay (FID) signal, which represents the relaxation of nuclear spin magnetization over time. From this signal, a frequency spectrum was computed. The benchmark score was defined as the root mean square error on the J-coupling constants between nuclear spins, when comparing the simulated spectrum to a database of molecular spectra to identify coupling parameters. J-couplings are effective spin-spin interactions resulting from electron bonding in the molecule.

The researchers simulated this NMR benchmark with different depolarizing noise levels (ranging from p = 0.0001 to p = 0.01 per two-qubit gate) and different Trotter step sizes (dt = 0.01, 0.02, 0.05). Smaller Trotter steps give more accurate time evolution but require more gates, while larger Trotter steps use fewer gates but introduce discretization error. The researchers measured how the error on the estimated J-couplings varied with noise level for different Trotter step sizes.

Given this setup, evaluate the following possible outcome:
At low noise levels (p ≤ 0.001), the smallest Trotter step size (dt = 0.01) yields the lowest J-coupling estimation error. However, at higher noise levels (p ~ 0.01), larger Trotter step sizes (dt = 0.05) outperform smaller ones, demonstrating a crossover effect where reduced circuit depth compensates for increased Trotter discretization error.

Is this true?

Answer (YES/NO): YES